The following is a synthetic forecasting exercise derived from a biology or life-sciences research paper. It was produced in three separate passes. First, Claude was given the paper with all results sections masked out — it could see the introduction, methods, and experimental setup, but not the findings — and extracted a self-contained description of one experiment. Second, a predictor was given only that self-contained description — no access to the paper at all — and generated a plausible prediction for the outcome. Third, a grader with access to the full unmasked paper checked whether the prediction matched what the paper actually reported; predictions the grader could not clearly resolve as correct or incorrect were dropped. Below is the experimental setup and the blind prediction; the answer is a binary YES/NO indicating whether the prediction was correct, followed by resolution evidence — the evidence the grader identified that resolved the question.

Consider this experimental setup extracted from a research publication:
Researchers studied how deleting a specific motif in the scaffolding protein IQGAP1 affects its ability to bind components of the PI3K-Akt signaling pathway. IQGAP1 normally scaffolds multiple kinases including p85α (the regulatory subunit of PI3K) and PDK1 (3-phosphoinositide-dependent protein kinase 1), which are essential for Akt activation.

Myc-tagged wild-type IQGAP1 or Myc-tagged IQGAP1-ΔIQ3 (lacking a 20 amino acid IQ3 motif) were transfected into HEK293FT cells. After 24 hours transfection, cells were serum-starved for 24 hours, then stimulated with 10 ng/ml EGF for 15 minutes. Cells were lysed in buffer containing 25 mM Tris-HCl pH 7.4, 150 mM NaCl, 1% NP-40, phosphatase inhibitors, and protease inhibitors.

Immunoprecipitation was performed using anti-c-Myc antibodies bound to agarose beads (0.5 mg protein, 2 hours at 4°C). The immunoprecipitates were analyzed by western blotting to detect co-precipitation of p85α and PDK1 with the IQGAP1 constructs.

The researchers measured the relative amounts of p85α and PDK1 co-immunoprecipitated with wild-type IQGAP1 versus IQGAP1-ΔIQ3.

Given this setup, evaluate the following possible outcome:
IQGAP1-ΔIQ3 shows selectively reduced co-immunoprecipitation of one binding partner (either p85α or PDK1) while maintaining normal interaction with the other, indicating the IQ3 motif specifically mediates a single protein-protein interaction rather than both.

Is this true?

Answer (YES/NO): NO